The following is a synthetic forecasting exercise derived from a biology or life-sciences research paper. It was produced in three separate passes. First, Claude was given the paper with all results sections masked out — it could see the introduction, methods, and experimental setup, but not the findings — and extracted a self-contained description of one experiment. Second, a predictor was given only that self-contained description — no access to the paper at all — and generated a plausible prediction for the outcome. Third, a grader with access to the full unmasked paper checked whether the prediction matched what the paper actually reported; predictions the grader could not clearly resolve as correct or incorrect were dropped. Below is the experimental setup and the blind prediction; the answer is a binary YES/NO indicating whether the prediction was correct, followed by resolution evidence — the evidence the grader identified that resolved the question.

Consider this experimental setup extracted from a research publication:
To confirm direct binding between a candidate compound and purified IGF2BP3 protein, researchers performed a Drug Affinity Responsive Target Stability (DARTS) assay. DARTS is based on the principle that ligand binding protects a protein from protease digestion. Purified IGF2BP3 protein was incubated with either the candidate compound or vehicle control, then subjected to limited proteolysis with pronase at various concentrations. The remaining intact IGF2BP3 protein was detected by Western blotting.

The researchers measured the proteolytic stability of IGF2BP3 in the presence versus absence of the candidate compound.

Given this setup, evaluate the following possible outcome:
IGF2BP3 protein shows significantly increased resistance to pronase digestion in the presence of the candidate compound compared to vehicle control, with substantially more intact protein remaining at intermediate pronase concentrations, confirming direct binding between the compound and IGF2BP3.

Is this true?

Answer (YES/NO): YES